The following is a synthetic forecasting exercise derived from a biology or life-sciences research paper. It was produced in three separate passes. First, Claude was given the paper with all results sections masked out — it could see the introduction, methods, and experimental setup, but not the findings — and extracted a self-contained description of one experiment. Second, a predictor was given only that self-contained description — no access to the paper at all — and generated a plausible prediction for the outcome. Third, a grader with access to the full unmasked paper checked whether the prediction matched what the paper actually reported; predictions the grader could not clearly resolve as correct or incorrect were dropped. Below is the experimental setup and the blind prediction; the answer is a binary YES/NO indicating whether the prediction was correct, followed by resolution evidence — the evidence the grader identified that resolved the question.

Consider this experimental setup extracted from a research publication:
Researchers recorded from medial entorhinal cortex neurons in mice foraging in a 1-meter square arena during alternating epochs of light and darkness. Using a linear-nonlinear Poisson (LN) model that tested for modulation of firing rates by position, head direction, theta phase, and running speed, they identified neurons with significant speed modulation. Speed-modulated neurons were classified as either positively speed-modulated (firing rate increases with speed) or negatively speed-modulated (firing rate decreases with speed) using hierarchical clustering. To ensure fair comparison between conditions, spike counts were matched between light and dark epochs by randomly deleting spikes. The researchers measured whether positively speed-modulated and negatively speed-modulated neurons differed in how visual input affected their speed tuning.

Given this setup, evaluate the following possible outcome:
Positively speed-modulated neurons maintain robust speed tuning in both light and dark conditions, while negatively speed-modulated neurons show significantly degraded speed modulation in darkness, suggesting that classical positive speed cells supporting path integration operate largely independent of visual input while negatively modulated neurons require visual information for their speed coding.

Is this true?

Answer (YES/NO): NO